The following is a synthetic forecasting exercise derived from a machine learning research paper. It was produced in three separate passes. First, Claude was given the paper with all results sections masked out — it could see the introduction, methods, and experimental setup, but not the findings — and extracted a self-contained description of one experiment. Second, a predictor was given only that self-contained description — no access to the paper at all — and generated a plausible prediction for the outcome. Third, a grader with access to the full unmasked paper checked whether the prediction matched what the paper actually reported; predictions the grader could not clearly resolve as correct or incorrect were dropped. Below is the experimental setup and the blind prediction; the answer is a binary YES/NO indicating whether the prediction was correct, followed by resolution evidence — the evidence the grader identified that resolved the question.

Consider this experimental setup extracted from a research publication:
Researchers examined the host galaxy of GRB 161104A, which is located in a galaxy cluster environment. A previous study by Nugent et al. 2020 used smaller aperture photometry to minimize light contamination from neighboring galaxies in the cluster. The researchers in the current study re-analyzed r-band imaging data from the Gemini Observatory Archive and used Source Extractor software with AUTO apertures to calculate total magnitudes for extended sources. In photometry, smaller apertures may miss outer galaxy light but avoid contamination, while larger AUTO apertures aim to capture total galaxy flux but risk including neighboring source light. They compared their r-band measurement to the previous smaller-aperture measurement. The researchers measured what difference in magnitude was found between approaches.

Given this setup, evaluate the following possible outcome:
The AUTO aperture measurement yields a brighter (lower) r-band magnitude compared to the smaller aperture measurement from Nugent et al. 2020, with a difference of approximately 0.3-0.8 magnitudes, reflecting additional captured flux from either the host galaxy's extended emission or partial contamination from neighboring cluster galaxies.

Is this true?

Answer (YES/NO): YES